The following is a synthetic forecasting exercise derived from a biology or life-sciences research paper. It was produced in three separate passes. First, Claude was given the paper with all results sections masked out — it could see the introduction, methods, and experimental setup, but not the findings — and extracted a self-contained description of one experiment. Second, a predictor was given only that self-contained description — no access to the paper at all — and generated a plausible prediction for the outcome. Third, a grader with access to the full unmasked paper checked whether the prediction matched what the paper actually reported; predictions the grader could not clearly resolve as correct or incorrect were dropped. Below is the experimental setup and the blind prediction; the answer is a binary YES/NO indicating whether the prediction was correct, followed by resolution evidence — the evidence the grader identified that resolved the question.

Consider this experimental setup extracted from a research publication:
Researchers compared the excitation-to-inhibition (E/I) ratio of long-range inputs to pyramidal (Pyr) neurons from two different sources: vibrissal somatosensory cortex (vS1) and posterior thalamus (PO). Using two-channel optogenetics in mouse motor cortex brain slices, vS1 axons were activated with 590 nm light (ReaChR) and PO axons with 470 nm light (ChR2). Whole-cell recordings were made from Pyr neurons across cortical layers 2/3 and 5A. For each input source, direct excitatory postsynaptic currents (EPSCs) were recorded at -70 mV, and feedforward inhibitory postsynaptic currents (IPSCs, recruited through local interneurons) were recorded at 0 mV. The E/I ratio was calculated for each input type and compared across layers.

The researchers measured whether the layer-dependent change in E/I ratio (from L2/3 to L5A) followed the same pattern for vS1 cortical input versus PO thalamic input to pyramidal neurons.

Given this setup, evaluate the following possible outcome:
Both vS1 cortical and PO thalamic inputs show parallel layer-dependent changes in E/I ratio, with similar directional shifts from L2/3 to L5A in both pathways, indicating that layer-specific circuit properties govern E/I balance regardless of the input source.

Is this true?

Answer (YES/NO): NO